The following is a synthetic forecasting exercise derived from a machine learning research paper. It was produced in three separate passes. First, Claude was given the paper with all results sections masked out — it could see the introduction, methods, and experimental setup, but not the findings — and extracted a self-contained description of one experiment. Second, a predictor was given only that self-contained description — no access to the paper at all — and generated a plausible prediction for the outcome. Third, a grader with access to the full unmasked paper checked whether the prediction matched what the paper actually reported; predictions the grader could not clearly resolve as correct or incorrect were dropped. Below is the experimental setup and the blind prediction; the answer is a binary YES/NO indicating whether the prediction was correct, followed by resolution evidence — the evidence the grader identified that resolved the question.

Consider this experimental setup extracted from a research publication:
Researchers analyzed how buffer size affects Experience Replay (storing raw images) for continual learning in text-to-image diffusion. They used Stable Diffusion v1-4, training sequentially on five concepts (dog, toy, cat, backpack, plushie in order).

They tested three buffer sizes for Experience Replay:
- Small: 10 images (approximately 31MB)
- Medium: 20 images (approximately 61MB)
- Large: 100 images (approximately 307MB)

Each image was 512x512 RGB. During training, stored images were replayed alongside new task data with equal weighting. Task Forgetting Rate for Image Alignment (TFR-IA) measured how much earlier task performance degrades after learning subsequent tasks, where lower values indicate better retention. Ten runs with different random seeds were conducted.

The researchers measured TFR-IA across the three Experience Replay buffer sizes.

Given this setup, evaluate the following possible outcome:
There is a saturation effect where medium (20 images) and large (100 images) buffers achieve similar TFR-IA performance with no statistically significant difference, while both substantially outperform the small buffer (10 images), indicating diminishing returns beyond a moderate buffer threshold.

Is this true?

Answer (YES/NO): NO